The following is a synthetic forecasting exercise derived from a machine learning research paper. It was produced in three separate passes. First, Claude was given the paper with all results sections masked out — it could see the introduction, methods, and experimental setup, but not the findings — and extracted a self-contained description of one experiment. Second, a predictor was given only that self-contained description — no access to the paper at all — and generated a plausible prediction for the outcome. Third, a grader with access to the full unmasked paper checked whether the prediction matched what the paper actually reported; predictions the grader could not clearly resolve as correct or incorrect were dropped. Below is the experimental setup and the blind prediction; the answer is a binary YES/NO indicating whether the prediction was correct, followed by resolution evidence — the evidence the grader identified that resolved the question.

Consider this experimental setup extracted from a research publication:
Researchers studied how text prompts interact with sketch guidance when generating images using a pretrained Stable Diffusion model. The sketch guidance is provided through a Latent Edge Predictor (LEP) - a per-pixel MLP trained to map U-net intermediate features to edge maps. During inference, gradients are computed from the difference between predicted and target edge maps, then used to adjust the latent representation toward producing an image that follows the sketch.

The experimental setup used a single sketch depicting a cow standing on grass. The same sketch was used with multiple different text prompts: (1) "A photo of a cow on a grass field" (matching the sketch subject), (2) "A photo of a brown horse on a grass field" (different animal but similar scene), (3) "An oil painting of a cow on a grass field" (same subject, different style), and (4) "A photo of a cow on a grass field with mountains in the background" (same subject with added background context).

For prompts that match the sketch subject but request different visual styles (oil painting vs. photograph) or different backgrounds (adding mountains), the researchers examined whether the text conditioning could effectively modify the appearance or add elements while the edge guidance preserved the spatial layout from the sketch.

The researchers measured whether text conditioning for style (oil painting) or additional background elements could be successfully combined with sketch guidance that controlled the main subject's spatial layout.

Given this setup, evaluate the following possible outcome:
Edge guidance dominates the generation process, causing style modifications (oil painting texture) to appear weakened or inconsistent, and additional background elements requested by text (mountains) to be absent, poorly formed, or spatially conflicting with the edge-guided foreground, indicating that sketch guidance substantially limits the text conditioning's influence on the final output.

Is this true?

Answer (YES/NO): NO